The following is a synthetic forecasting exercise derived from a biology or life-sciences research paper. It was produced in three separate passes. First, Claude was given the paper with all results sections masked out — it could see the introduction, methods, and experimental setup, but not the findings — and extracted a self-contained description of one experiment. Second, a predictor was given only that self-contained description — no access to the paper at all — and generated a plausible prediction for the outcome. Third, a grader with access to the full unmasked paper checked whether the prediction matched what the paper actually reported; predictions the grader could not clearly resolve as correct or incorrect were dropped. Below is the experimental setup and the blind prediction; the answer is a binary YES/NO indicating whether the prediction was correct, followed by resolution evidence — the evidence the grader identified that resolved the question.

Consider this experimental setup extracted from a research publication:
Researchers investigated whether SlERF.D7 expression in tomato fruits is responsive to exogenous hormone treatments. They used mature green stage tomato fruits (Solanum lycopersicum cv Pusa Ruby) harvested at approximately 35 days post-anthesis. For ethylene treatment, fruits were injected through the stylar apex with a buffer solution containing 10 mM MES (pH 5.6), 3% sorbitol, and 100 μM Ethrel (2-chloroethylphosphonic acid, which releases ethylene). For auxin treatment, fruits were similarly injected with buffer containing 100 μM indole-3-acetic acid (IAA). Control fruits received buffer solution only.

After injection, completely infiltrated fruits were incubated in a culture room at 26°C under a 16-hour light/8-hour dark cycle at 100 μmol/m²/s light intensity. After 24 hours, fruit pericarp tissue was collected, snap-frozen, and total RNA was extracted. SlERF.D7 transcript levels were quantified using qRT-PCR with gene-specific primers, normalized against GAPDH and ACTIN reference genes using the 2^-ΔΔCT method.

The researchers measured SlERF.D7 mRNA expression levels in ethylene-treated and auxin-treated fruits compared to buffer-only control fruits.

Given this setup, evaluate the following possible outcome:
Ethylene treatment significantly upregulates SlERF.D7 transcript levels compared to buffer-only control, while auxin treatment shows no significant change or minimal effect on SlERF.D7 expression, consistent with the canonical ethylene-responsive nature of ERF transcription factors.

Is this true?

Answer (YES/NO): NO